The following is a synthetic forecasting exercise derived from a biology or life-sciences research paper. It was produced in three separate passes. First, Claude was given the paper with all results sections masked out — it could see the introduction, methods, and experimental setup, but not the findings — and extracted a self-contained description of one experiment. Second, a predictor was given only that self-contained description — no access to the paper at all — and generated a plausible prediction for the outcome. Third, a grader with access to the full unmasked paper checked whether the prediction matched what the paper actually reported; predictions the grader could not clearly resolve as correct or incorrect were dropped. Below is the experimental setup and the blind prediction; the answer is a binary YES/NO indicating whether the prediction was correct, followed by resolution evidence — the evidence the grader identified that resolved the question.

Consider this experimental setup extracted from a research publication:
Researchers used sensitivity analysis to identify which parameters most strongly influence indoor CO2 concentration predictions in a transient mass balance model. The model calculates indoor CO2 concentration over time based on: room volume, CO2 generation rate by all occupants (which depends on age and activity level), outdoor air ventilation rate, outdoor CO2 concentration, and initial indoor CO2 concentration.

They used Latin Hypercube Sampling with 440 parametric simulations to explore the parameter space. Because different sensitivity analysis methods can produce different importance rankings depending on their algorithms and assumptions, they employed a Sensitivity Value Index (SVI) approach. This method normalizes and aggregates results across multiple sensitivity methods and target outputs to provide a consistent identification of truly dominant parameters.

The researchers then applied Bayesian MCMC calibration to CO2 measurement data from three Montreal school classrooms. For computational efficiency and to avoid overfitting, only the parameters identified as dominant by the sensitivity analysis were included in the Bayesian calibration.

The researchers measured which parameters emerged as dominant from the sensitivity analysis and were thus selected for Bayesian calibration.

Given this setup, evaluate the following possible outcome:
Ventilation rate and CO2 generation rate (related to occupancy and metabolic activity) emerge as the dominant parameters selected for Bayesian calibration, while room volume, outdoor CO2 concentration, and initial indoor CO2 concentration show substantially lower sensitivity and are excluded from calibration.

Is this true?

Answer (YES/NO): NO